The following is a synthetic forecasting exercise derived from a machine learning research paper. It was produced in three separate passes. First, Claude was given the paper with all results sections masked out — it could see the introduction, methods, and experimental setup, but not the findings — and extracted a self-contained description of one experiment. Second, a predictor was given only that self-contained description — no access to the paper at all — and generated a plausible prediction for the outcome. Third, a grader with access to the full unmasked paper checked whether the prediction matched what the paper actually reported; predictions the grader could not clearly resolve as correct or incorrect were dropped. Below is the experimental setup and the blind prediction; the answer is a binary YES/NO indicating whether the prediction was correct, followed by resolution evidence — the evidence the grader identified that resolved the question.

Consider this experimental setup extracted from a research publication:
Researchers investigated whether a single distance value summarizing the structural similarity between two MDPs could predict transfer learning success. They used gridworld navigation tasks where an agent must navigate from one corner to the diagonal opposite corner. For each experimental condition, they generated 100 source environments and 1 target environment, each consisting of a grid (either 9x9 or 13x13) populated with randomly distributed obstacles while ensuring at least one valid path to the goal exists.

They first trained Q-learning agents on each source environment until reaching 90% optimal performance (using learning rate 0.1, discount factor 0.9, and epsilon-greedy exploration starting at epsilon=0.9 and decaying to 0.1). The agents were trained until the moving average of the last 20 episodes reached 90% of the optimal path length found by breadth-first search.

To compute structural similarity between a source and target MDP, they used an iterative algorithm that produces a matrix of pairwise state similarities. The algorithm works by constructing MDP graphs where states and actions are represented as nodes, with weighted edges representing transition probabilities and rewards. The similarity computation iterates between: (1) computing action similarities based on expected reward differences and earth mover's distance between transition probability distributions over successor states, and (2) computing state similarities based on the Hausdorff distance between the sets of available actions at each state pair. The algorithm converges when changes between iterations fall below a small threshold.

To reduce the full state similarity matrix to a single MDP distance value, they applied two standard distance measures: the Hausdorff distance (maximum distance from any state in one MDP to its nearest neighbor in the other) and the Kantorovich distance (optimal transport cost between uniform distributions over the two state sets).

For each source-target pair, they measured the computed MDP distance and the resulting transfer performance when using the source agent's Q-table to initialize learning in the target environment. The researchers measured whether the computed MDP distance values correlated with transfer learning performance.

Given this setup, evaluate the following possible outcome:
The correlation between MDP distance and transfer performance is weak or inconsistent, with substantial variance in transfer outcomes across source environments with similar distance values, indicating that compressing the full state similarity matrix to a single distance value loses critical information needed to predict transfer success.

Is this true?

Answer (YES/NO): YES